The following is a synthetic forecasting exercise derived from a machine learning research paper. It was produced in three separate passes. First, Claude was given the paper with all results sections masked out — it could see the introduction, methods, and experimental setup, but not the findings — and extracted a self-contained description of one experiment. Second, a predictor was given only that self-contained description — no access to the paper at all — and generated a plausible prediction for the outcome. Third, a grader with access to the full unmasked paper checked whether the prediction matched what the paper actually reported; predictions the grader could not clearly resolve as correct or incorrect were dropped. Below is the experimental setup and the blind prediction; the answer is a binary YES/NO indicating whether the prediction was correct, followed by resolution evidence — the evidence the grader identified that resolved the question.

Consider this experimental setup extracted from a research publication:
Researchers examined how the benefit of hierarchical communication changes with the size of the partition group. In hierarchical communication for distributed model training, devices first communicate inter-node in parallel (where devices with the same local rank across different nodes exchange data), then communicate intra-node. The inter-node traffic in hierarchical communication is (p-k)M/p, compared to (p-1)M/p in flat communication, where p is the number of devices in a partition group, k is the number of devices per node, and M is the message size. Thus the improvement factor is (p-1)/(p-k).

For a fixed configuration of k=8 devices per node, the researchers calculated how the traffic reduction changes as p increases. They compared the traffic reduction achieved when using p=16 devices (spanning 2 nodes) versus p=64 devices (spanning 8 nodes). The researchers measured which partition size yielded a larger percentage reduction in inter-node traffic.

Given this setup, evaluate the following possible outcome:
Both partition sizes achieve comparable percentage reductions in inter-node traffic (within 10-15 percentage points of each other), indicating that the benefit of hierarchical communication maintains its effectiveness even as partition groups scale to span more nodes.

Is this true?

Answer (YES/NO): NO